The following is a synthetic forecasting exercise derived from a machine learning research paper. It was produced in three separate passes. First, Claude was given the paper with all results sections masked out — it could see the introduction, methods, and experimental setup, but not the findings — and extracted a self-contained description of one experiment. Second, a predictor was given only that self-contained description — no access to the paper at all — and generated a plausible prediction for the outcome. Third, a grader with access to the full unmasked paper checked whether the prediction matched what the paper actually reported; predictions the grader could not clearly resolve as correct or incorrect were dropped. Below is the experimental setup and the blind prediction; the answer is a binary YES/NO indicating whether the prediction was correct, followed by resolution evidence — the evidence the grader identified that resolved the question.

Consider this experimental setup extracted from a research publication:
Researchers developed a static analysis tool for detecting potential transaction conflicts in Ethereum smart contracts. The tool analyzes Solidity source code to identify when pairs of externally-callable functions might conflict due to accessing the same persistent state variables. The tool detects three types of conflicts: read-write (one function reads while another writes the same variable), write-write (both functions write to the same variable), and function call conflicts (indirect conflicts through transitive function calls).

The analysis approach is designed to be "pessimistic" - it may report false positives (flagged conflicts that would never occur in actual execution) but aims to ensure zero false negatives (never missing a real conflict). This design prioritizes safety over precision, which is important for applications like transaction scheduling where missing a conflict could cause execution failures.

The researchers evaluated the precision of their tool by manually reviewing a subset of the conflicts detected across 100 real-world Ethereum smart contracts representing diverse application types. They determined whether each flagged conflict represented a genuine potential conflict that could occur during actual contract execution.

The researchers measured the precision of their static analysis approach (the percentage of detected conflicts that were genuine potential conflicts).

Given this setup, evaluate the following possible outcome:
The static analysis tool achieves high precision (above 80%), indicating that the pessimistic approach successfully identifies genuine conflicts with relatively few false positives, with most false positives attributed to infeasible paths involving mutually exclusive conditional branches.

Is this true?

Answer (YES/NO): NO